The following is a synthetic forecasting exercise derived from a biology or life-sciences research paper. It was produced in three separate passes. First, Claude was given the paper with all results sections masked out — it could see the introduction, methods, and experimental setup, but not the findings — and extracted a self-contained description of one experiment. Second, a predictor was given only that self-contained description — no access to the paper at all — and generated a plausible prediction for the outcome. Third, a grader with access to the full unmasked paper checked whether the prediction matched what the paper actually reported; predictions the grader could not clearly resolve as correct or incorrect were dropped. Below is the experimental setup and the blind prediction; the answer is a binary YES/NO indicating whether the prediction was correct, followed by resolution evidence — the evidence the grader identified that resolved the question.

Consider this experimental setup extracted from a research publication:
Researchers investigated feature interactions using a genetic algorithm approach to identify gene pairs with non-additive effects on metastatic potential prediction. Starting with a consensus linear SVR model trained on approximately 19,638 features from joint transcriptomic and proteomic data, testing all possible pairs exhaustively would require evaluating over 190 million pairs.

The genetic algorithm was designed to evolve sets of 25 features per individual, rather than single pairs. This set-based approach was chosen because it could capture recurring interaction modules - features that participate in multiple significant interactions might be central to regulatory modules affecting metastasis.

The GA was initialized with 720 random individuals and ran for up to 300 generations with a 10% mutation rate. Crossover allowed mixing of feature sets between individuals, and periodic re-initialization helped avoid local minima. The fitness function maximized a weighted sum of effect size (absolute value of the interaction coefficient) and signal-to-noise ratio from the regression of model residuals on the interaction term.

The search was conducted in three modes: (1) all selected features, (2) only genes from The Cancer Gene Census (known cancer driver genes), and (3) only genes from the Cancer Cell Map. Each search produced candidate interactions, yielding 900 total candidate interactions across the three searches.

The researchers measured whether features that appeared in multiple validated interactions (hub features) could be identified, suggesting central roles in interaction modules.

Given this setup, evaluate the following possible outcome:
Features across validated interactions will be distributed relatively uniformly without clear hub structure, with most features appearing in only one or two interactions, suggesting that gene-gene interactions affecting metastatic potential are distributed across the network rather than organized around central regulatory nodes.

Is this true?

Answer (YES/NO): NO